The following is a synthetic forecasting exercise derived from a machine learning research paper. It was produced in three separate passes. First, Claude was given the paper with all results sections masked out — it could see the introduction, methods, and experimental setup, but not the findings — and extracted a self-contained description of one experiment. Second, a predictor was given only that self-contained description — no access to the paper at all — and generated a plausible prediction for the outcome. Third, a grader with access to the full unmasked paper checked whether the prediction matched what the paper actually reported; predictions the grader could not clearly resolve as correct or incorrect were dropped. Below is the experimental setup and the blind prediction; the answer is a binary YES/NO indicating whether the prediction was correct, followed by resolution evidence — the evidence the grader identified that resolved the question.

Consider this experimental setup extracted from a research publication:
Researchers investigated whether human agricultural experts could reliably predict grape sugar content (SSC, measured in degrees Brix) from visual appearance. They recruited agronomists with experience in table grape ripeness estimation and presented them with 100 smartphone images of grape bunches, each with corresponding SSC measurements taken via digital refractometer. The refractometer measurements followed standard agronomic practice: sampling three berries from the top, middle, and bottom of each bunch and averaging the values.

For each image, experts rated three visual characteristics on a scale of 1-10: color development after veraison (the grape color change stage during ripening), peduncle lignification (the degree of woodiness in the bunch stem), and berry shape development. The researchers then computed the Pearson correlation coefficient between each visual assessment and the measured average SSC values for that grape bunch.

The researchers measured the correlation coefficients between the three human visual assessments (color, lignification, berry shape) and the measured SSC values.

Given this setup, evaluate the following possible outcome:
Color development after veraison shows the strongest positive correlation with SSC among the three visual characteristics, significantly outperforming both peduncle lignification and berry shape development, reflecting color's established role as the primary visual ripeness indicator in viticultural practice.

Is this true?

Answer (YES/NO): YES